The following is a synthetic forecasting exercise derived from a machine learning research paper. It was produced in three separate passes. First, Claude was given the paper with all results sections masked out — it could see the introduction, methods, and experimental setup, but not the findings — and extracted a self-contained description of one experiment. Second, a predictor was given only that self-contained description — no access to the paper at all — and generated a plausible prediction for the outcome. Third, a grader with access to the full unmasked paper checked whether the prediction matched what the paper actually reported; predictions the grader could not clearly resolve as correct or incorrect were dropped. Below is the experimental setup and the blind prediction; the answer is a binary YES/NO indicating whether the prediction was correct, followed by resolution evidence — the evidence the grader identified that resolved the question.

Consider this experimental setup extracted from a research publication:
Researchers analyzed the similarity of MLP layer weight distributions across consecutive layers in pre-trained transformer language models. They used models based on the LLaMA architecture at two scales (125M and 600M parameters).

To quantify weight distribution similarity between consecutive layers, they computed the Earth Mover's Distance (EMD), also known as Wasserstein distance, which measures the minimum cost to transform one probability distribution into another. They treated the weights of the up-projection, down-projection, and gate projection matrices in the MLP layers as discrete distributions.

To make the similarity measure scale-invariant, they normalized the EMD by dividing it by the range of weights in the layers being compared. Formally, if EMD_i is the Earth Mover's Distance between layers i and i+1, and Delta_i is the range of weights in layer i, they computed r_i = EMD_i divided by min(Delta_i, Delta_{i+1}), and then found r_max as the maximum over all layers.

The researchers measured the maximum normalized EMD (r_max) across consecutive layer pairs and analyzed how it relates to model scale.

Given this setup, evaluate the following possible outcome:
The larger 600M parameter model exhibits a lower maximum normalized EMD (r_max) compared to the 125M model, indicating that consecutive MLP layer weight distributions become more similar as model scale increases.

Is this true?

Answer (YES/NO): YES